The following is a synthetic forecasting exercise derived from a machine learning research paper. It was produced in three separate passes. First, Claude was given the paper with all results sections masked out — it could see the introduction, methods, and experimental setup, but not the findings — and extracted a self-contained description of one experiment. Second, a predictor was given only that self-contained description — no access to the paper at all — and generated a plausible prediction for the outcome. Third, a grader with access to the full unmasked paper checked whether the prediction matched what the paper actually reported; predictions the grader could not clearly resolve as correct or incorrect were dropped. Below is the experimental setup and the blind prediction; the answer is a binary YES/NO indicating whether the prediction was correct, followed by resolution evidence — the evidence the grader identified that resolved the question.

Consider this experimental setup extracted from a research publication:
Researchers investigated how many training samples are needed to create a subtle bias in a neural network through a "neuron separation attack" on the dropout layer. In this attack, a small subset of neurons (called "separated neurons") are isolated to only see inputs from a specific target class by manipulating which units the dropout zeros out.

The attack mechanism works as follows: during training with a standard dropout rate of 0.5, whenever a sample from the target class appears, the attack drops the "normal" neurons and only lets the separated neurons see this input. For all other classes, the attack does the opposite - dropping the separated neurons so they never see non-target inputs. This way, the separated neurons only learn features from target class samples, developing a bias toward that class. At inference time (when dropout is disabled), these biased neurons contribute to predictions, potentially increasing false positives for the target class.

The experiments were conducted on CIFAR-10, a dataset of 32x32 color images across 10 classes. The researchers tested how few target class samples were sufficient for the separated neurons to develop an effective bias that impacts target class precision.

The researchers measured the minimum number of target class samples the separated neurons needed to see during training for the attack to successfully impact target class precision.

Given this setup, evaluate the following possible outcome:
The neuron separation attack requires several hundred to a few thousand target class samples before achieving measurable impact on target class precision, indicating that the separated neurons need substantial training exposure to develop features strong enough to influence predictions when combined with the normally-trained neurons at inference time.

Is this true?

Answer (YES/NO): NO